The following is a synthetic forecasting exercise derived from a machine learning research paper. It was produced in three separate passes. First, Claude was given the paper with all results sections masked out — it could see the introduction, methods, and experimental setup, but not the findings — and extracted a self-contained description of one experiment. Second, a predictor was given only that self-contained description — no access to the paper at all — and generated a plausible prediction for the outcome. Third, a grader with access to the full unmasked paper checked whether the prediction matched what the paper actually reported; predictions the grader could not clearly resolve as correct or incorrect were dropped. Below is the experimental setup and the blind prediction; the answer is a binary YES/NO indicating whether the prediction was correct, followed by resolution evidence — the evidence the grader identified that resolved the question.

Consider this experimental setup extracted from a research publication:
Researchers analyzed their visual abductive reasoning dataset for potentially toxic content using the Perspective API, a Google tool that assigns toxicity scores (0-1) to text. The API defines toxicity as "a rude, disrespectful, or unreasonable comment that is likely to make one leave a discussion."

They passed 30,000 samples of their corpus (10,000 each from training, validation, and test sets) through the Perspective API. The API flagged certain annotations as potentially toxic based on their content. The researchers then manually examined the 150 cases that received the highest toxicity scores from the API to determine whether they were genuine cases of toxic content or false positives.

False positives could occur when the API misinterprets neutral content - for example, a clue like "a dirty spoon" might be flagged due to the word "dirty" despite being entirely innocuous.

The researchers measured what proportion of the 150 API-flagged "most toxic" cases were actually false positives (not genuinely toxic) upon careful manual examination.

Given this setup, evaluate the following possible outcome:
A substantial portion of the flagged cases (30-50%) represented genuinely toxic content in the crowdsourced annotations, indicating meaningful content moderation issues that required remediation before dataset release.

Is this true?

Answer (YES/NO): NO